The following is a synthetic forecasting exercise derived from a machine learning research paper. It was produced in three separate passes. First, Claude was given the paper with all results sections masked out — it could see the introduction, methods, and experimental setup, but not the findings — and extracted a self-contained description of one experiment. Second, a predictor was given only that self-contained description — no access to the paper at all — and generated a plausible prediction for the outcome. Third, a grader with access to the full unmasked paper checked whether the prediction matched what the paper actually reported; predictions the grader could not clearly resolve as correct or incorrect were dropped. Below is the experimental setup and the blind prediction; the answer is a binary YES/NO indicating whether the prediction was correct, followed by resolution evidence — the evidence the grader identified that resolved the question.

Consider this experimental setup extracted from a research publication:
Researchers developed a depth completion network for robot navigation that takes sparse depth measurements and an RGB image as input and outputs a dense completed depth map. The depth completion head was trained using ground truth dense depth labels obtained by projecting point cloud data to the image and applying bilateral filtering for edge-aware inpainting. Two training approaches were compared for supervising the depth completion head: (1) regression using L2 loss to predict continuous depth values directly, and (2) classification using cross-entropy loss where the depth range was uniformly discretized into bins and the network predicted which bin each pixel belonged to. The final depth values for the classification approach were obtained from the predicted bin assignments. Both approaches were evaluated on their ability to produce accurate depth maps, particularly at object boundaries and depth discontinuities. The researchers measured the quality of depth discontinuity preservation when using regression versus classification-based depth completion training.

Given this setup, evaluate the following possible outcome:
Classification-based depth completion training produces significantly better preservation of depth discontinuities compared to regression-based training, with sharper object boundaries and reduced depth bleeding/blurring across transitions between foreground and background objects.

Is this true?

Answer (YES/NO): NO